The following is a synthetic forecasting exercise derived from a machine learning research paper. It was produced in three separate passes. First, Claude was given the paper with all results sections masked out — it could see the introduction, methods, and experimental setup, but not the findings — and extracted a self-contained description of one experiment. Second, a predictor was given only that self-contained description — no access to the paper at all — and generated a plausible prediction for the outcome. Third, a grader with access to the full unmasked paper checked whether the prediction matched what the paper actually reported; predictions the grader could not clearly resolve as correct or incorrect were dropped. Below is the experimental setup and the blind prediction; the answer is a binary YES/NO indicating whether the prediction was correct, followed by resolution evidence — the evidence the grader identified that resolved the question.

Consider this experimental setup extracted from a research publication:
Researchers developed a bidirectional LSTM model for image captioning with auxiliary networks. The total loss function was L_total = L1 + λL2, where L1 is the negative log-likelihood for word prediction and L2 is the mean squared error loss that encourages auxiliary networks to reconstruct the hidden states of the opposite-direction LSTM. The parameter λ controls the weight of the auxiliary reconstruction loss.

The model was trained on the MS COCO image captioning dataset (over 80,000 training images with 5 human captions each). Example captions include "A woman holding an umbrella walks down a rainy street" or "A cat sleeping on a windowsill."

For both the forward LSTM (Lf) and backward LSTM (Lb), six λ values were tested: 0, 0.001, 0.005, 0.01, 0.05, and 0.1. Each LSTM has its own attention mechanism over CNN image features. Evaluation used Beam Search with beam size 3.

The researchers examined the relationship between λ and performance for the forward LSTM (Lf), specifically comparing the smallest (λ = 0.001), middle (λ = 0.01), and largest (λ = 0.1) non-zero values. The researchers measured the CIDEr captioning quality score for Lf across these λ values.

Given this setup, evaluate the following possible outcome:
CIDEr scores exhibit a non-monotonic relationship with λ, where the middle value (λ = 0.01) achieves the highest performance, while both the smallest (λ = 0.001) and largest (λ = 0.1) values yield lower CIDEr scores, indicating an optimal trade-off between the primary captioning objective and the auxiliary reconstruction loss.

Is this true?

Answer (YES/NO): YES